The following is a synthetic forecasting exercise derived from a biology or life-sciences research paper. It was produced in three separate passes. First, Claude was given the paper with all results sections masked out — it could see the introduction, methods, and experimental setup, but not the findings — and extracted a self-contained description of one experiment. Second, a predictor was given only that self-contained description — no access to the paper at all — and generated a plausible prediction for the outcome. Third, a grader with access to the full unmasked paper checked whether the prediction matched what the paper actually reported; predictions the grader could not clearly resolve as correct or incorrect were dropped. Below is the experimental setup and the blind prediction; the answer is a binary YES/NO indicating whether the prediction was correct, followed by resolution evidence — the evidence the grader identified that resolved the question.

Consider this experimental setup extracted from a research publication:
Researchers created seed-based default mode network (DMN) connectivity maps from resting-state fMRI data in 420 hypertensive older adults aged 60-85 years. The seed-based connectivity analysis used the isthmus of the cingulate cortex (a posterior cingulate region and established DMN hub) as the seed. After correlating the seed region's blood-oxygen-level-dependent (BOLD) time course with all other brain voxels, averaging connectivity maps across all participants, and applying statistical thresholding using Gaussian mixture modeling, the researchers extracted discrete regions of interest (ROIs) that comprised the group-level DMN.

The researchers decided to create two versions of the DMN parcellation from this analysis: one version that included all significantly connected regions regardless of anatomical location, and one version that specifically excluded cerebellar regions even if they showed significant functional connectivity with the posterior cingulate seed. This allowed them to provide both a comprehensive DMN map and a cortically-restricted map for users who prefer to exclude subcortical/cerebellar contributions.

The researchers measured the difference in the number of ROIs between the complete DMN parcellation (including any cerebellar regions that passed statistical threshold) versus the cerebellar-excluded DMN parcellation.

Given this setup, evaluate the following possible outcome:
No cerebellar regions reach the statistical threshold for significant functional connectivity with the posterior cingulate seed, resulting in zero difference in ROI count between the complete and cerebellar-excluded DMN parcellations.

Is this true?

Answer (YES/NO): NO